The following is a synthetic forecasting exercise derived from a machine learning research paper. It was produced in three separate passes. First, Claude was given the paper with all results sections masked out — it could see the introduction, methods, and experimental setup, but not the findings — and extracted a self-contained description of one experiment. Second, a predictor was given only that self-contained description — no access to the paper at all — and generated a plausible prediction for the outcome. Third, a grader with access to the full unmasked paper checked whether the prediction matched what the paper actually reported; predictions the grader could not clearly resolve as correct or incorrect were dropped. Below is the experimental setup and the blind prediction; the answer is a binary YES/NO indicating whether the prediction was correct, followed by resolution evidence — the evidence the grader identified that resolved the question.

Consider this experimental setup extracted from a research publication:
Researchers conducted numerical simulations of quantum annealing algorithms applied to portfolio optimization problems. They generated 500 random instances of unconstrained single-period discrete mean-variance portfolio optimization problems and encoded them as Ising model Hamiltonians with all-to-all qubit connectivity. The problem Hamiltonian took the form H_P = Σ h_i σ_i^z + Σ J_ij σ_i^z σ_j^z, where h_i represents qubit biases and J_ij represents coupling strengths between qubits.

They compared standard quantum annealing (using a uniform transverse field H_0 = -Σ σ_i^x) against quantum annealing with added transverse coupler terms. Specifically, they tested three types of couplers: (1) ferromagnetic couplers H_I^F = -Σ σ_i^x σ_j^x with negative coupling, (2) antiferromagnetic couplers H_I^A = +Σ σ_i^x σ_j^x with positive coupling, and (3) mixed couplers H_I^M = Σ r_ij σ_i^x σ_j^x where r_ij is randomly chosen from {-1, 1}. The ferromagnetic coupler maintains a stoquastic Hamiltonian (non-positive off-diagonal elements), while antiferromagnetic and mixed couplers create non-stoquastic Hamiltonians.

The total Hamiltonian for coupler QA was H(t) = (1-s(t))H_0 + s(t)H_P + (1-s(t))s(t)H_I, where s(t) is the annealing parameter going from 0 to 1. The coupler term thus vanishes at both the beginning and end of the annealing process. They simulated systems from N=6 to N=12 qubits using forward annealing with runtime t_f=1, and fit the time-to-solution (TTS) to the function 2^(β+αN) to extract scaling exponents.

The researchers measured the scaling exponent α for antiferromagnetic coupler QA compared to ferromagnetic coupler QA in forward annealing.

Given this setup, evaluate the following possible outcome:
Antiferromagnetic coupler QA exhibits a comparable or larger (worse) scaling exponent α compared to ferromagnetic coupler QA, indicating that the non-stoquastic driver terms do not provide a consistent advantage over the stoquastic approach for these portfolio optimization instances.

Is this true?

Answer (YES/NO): YES